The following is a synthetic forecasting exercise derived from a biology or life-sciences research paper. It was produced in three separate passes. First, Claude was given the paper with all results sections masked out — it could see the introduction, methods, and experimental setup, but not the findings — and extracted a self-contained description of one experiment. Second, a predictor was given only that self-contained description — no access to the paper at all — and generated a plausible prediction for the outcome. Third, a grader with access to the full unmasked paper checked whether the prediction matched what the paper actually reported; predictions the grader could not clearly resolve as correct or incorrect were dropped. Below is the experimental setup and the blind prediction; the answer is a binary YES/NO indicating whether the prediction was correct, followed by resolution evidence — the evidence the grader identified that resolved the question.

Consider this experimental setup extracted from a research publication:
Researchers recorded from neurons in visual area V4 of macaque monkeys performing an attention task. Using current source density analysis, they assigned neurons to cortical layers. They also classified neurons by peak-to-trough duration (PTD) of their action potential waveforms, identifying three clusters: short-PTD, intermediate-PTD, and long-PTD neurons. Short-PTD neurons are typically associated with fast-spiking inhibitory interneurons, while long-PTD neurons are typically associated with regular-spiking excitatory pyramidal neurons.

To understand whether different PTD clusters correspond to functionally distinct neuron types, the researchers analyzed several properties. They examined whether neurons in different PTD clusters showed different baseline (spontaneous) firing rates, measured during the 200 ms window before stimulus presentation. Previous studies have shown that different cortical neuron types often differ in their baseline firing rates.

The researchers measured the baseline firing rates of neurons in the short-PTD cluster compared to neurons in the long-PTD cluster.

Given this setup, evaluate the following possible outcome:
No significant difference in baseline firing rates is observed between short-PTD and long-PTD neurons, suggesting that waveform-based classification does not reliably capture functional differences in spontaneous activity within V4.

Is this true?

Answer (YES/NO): NO